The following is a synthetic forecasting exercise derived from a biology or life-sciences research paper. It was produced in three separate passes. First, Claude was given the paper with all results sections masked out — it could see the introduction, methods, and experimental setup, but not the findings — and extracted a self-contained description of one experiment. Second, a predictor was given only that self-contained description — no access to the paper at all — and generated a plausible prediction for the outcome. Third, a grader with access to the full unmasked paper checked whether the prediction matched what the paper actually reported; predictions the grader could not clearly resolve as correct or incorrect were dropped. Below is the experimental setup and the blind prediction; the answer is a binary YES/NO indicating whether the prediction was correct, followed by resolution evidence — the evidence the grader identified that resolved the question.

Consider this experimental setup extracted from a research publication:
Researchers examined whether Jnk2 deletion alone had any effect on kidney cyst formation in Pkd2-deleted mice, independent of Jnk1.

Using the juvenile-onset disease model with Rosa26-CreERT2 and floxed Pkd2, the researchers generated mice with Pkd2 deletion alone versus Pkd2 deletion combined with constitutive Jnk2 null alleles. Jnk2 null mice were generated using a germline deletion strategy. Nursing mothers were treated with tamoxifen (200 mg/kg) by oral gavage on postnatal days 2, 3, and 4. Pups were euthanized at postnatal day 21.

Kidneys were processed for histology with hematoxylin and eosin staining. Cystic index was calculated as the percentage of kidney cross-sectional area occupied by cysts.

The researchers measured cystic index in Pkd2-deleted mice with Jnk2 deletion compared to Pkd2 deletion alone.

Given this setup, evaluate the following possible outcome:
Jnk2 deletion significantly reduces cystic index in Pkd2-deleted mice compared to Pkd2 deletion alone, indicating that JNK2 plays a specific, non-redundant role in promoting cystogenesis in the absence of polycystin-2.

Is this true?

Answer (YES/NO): NO